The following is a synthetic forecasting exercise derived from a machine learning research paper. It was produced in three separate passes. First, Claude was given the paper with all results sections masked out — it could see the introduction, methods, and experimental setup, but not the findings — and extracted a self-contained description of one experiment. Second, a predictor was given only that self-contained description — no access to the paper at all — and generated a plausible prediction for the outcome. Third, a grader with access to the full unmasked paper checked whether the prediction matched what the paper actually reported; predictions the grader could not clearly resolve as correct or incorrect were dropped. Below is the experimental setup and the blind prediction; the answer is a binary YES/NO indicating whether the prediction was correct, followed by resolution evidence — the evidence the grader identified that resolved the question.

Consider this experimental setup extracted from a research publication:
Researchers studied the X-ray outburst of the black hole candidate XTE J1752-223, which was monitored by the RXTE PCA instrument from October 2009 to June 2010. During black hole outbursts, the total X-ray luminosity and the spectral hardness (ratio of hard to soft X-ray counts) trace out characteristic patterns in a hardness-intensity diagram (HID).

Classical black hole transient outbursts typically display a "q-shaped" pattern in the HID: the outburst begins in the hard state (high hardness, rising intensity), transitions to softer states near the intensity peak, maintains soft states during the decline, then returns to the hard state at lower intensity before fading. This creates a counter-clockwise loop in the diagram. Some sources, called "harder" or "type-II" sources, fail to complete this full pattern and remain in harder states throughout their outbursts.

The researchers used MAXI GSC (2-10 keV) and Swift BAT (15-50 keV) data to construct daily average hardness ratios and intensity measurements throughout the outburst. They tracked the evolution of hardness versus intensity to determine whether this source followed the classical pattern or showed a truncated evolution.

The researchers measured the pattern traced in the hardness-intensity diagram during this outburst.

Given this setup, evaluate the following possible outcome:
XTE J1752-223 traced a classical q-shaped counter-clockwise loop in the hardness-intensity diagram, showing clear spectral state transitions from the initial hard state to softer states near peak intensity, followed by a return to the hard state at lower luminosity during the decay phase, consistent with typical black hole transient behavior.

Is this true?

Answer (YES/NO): YES